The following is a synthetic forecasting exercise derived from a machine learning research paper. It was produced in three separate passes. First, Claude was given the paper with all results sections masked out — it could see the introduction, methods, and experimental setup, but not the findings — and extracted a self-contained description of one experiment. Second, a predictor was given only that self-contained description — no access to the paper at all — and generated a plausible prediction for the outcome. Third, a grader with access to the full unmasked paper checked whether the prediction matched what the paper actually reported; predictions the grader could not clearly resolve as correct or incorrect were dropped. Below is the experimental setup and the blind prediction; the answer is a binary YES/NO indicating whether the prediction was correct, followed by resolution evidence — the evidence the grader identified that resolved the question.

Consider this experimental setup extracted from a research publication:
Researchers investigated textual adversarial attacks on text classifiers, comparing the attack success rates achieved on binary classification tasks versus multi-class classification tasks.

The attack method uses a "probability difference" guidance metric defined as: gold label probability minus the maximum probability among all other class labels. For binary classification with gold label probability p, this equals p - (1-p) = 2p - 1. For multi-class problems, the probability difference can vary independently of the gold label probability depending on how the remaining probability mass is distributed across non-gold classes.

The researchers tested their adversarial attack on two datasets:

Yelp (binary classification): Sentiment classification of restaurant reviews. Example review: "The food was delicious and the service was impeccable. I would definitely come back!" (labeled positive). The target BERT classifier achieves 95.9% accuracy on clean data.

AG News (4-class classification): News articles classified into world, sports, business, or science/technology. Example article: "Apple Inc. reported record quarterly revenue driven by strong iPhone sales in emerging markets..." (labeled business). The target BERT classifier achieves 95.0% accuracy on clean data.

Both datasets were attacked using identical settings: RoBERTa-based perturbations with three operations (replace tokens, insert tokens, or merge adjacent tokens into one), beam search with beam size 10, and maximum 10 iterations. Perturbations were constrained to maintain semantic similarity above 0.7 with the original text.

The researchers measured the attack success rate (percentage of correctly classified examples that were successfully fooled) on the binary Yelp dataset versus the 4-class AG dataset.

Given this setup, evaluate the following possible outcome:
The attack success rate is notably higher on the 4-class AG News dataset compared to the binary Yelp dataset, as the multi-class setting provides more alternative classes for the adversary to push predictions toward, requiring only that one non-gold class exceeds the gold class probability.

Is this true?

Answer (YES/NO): NO